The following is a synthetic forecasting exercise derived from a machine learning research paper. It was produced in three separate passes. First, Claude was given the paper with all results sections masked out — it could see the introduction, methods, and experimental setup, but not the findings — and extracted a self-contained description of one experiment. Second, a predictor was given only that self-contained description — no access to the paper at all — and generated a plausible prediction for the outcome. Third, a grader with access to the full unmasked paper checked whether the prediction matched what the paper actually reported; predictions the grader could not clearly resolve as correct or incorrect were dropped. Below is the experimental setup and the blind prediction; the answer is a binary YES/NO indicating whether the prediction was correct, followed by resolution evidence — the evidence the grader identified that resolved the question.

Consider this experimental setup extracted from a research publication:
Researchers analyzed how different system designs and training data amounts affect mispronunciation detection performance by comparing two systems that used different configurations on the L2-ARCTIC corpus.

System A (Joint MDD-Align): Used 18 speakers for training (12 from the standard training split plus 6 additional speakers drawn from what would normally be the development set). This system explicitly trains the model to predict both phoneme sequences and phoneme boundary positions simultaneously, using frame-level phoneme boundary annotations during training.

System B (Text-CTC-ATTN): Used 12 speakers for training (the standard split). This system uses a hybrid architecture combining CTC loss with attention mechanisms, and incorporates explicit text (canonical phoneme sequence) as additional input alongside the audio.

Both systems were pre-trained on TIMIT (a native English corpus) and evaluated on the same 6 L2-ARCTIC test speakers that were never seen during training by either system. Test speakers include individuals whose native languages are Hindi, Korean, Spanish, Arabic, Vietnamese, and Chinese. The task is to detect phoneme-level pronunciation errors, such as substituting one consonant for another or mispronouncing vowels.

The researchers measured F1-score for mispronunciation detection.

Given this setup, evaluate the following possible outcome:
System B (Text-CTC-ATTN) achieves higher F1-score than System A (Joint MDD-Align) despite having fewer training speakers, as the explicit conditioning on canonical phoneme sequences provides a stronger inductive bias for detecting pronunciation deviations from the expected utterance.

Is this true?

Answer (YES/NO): NO